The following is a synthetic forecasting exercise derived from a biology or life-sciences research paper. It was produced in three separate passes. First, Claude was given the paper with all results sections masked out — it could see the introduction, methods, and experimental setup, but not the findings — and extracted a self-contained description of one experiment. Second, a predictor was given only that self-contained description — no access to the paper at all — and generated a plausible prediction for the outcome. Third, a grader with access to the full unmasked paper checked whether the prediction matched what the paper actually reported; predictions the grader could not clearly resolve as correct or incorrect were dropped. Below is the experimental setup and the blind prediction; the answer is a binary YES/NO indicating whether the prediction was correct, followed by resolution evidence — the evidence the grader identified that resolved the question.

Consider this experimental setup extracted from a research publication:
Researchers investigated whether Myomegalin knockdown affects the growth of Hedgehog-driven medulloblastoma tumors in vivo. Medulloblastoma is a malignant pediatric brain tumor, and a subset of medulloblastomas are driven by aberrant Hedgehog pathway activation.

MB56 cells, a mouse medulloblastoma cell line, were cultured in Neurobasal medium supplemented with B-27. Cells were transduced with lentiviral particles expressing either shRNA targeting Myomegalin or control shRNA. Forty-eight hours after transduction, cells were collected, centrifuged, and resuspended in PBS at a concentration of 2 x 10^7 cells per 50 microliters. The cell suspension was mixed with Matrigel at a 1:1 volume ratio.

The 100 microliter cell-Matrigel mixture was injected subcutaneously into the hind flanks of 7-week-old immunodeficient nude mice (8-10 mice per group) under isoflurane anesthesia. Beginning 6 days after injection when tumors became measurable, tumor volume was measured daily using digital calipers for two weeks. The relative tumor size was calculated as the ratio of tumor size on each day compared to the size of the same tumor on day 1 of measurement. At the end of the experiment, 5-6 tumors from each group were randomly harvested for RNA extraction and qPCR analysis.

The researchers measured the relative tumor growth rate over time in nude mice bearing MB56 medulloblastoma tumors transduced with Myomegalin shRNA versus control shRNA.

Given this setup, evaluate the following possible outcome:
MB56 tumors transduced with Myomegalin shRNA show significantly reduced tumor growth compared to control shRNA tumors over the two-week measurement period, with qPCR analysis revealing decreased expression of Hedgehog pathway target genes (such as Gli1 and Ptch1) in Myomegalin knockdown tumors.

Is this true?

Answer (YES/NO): YES